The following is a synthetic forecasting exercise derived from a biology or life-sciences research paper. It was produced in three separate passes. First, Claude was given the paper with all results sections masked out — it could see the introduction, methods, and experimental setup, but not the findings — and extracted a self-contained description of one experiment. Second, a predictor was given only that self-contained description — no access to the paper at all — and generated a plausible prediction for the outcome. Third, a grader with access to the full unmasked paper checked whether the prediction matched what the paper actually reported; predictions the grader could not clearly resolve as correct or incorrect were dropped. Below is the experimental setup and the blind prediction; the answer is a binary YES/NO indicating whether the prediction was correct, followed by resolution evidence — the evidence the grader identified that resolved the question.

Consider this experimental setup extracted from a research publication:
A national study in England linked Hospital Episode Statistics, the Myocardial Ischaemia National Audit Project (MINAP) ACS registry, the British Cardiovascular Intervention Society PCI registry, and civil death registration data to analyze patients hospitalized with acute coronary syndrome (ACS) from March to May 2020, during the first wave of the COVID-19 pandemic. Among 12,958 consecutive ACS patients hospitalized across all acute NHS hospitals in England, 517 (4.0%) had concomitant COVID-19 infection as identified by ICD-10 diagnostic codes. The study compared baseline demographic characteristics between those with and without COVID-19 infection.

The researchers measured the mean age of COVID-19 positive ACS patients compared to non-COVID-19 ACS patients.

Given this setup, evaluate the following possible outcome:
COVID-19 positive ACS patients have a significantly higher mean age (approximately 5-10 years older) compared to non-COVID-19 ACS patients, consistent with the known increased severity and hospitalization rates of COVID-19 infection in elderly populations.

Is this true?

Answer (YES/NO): YES